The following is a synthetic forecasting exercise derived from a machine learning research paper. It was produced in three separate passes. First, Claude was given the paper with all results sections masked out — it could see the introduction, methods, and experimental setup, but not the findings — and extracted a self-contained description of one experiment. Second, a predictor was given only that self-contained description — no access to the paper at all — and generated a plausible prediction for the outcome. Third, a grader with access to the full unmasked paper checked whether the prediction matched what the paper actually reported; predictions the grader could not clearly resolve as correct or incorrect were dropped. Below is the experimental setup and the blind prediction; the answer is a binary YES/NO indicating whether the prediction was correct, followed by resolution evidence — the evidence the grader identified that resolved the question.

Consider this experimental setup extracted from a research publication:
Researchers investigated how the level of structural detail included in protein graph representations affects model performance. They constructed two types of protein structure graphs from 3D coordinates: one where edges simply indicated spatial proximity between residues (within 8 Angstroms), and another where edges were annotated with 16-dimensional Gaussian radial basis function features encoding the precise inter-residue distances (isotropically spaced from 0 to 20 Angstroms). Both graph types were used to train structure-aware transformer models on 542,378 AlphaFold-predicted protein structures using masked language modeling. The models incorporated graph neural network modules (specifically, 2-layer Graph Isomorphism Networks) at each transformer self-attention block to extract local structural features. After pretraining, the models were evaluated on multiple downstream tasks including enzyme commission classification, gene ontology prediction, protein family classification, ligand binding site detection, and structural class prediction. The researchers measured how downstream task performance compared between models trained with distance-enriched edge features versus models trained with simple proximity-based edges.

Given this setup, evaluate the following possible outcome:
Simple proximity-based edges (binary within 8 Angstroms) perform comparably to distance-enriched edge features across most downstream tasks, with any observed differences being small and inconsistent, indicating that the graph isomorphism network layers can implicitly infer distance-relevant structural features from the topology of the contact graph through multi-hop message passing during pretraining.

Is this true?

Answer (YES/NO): NO